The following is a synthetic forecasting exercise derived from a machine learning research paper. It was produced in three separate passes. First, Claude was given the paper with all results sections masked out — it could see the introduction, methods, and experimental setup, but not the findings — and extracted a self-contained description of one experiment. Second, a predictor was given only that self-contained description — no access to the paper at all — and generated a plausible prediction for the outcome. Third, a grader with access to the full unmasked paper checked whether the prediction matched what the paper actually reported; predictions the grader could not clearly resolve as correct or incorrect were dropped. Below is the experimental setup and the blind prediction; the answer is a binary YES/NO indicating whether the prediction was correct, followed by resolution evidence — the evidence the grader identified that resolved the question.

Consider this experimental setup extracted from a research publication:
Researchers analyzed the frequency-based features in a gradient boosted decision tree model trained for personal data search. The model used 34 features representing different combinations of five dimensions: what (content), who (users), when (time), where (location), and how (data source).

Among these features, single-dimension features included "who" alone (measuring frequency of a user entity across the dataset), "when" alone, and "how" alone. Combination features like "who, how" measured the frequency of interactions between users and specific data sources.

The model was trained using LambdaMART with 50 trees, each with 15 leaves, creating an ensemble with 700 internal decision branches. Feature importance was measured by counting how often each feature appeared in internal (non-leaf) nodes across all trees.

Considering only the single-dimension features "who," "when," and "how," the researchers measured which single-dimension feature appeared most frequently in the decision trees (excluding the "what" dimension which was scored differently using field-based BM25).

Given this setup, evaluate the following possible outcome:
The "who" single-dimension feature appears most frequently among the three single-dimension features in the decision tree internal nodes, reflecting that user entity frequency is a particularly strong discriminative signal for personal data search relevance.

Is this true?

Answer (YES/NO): YES